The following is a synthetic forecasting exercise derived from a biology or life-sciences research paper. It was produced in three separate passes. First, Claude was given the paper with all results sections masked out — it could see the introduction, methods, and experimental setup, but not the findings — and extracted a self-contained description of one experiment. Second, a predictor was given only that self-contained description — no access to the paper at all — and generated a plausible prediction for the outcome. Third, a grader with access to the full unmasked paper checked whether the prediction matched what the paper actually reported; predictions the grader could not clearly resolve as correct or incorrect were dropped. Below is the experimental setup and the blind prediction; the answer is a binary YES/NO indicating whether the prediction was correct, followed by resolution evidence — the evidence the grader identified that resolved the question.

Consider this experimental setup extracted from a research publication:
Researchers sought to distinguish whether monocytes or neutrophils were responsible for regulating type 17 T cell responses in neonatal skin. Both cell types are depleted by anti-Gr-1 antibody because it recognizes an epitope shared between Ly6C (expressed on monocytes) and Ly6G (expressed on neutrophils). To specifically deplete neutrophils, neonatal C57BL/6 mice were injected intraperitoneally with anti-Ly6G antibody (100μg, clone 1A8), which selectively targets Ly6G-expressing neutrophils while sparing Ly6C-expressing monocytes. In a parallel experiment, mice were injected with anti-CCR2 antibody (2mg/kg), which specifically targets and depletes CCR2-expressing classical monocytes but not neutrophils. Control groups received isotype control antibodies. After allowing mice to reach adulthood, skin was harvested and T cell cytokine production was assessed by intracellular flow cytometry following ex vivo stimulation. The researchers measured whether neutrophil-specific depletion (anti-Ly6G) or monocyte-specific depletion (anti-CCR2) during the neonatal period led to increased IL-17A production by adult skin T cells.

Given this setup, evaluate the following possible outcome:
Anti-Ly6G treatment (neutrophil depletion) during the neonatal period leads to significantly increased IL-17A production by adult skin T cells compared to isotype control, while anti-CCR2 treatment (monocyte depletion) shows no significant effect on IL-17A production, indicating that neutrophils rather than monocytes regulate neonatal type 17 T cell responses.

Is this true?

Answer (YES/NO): NO